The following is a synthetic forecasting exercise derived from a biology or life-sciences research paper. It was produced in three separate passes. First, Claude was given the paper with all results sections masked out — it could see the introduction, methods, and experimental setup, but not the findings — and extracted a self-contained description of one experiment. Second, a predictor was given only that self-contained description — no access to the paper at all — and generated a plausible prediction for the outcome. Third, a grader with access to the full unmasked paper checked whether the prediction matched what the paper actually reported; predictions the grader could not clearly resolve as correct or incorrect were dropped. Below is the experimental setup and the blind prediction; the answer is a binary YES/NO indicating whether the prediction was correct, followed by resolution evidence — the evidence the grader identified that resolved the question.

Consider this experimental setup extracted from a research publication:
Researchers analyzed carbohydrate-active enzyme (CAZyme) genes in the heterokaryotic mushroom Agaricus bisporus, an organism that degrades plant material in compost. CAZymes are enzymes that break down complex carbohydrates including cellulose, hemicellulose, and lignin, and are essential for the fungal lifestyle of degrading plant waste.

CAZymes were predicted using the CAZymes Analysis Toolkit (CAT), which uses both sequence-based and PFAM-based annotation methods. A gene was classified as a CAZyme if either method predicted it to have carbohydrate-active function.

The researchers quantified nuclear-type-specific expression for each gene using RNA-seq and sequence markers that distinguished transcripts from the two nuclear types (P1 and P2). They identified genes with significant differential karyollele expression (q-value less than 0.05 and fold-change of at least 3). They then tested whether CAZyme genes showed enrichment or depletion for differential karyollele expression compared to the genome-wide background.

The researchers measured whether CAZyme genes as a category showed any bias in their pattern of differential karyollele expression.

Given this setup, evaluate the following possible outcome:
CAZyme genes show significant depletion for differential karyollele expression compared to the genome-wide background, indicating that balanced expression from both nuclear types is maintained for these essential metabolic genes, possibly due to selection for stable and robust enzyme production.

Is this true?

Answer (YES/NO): NO